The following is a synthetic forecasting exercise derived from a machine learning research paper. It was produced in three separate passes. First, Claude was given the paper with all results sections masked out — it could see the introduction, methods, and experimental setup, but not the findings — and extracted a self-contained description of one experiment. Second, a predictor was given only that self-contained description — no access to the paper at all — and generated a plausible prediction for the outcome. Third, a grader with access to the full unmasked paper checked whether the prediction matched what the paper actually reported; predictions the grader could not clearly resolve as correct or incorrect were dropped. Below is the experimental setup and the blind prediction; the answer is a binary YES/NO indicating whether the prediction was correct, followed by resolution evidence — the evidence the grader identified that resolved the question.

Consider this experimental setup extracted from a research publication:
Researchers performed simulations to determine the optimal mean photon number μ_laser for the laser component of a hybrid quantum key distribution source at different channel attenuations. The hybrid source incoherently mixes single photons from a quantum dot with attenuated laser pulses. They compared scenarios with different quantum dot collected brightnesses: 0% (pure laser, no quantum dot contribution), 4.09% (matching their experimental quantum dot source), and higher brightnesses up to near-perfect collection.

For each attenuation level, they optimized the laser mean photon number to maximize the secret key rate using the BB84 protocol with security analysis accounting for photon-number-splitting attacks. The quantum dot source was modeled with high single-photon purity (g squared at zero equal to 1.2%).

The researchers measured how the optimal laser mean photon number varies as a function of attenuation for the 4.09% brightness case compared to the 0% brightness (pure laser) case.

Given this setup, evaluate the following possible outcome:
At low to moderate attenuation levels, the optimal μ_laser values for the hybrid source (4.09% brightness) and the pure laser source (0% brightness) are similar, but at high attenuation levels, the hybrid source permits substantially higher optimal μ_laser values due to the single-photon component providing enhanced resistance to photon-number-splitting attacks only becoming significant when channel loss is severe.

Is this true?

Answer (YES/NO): NO